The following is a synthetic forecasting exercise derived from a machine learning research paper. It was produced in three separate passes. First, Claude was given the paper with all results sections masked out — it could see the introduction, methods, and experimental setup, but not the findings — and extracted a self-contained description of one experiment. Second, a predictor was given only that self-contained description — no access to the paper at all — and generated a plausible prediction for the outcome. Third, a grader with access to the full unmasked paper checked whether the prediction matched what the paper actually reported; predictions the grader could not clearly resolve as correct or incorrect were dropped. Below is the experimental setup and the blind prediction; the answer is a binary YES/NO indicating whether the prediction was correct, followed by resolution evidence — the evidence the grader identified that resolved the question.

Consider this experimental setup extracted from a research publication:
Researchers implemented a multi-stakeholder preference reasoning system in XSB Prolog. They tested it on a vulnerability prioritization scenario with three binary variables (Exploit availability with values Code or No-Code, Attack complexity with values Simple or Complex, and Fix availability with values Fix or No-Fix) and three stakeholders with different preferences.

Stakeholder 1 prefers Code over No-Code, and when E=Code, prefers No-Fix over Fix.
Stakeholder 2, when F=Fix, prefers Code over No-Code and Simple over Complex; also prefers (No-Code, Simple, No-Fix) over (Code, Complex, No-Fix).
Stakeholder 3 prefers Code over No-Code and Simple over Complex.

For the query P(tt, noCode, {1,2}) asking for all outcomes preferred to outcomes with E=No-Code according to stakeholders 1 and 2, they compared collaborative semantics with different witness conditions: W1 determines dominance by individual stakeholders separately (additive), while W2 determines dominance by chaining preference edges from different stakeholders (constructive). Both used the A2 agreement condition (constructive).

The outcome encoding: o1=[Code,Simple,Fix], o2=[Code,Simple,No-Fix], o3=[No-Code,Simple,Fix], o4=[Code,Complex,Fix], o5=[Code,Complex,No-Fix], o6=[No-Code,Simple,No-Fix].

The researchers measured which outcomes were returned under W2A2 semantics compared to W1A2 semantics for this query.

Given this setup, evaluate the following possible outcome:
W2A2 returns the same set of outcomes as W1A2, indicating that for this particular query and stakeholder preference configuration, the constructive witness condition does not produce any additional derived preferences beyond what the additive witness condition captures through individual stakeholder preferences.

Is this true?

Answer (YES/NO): NO